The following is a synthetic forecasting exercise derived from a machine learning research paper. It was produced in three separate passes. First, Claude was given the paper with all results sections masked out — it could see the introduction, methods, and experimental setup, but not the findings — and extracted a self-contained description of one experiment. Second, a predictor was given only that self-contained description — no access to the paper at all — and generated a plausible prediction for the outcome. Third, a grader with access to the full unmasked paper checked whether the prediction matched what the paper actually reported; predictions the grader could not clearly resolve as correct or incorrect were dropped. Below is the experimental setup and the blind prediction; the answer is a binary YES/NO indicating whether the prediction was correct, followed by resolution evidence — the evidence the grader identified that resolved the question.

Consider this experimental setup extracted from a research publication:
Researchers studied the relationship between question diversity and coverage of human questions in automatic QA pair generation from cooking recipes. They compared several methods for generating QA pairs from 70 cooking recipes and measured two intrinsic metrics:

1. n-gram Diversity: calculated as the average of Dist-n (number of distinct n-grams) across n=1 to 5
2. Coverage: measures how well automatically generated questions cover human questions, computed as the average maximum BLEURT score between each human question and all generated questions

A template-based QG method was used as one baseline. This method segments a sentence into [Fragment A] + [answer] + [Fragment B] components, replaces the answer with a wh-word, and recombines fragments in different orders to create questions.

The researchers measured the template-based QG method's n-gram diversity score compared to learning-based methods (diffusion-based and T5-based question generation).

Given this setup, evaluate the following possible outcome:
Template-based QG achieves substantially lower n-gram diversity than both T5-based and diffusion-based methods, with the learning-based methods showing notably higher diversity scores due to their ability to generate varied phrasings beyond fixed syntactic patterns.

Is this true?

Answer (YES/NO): NO